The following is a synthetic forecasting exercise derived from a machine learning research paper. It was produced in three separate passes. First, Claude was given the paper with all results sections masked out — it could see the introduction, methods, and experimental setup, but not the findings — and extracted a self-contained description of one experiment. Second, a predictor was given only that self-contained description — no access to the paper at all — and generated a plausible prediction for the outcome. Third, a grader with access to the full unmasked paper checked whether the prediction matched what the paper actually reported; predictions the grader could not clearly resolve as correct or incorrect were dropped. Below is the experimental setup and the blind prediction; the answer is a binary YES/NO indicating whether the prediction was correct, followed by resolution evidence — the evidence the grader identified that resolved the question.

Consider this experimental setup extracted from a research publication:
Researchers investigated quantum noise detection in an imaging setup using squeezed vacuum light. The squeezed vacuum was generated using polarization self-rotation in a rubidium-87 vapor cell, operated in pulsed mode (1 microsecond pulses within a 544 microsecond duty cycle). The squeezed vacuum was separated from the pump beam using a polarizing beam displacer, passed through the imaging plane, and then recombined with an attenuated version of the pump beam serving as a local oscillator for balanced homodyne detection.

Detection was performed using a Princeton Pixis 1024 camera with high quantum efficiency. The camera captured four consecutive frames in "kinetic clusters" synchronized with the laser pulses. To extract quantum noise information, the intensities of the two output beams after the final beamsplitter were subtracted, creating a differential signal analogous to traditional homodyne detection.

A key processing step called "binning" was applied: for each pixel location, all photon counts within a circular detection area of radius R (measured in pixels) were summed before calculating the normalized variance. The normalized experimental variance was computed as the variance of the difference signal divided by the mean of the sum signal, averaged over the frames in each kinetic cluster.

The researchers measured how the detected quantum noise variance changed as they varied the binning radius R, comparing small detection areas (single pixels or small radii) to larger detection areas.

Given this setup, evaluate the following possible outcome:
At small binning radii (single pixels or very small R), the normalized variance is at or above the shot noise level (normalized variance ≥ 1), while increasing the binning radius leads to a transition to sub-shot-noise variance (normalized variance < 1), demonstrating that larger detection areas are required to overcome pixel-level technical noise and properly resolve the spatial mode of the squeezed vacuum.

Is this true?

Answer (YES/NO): NO